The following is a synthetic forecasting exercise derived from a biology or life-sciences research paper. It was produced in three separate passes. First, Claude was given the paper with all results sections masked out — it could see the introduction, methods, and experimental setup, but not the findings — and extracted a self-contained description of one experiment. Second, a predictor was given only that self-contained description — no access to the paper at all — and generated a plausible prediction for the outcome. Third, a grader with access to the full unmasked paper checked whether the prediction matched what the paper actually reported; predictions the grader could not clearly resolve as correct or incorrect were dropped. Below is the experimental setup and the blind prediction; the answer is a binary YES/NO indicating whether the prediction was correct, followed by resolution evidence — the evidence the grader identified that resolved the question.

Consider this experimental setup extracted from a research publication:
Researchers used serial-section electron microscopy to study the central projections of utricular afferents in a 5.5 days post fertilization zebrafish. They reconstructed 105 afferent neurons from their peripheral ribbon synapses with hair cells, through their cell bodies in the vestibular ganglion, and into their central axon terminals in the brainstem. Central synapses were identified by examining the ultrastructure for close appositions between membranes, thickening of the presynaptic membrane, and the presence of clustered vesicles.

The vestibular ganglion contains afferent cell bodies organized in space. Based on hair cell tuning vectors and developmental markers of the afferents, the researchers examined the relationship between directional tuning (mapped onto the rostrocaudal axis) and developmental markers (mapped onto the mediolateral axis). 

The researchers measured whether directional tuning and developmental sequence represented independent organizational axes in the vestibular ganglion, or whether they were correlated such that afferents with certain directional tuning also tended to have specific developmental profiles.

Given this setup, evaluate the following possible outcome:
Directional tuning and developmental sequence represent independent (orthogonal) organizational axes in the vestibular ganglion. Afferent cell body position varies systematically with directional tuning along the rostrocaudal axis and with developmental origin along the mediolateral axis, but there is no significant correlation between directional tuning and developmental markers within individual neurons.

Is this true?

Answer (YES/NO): YES